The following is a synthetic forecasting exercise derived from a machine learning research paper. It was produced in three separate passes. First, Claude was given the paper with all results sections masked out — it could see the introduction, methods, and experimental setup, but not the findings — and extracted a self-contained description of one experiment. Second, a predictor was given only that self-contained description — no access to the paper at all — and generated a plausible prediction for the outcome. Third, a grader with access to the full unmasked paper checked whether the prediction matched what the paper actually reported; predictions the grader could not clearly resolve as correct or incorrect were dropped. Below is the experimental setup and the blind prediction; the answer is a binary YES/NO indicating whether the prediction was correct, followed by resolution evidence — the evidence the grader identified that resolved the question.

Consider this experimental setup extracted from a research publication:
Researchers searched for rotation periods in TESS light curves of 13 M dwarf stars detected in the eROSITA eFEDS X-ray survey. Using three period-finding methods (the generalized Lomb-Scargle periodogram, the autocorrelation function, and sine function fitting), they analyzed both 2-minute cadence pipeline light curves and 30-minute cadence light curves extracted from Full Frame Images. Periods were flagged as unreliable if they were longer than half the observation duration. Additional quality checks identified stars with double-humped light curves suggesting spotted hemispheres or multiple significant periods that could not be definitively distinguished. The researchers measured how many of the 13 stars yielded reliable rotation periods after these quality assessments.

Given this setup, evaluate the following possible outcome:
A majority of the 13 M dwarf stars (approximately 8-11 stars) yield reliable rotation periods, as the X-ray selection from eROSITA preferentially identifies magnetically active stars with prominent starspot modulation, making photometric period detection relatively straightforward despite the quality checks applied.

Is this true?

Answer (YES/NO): NO